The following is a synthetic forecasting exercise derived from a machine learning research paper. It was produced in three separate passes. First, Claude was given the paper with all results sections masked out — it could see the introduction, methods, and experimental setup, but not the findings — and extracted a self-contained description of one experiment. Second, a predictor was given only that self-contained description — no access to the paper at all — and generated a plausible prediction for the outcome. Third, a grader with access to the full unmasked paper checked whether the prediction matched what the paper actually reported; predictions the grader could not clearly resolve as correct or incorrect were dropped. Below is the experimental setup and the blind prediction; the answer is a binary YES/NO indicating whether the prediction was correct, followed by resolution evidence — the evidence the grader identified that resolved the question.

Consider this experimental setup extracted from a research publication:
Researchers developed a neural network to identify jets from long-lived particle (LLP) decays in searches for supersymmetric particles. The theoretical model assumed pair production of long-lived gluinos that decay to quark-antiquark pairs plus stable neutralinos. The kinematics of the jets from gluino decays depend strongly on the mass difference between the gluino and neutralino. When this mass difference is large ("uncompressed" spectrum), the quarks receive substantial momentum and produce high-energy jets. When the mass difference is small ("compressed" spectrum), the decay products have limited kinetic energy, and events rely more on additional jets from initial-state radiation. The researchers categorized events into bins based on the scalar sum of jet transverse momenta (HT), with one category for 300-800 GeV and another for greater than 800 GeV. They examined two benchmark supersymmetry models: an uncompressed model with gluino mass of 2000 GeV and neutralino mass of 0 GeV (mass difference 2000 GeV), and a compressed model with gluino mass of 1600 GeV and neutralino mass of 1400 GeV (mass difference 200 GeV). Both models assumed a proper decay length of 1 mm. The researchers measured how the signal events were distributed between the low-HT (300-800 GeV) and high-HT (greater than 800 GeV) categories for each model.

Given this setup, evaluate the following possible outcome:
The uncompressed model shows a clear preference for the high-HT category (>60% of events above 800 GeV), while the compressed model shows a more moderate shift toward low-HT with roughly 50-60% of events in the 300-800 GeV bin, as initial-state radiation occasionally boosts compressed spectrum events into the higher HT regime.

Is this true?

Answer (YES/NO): YES